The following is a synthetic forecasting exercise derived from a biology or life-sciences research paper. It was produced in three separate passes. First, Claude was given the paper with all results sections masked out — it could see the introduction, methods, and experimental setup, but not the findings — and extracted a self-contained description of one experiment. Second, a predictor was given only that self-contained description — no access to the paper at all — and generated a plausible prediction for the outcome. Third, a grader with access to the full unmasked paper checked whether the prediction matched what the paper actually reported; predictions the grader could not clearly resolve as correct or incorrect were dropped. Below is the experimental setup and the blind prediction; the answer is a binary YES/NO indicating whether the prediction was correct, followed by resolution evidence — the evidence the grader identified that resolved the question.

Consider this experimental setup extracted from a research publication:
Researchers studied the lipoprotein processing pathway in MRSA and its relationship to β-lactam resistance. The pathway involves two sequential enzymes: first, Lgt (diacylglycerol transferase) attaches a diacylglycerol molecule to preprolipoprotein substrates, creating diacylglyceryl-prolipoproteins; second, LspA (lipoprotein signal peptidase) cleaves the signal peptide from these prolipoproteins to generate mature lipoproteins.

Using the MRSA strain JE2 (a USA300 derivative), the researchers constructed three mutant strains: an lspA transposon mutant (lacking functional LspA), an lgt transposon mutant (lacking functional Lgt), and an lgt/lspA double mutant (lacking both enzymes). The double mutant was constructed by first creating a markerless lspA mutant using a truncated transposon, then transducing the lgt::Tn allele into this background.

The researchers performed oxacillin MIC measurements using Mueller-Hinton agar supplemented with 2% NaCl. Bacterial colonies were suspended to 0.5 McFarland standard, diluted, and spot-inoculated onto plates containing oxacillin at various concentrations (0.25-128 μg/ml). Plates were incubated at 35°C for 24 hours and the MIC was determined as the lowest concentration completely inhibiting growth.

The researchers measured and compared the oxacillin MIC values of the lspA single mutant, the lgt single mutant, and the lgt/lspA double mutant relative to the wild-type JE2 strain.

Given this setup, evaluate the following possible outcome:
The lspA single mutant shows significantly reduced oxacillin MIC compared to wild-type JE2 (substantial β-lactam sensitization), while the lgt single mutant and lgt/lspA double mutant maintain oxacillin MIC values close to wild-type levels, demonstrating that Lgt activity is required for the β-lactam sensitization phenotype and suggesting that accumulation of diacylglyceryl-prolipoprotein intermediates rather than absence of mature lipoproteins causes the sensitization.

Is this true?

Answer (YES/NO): NO